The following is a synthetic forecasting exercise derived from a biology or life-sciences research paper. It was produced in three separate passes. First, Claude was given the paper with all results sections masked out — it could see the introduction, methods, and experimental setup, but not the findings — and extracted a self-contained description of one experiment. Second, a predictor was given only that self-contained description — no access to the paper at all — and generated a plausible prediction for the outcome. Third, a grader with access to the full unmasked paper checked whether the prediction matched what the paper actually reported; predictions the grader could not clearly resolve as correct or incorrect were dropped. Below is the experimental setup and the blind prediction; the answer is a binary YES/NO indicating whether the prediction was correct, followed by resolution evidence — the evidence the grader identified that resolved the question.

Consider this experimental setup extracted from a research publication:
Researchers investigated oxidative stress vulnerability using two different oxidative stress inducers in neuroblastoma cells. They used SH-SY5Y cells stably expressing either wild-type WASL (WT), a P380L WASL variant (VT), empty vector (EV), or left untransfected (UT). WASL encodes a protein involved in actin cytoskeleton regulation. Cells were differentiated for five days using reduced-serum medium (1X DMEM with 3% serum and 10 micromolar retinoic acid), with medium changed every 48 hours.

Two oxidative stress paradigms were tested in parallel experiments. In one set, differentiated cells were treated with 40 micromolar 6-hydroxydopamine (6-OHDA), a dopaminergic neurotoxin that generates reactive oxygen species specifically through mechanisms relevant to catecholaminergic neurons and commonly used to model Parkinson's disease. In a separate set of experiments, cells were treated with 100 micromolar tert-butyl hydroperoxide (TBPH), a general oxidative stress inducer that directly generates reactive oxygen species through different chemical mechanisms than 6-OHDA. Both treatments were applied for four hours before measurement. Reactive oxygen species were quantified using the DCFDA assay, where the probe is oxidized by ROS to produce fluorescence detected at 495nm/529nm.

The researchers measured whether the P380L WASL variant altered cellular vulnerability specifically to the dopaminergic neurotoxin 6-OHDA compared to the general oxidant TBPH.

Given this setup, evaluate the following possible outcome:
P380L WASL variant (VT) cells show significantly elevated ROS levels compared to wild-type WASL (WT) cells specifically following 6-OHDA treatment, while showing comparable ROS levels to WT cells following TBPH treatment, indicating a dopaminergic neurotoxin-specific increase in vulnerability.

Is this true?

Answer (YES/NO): NO